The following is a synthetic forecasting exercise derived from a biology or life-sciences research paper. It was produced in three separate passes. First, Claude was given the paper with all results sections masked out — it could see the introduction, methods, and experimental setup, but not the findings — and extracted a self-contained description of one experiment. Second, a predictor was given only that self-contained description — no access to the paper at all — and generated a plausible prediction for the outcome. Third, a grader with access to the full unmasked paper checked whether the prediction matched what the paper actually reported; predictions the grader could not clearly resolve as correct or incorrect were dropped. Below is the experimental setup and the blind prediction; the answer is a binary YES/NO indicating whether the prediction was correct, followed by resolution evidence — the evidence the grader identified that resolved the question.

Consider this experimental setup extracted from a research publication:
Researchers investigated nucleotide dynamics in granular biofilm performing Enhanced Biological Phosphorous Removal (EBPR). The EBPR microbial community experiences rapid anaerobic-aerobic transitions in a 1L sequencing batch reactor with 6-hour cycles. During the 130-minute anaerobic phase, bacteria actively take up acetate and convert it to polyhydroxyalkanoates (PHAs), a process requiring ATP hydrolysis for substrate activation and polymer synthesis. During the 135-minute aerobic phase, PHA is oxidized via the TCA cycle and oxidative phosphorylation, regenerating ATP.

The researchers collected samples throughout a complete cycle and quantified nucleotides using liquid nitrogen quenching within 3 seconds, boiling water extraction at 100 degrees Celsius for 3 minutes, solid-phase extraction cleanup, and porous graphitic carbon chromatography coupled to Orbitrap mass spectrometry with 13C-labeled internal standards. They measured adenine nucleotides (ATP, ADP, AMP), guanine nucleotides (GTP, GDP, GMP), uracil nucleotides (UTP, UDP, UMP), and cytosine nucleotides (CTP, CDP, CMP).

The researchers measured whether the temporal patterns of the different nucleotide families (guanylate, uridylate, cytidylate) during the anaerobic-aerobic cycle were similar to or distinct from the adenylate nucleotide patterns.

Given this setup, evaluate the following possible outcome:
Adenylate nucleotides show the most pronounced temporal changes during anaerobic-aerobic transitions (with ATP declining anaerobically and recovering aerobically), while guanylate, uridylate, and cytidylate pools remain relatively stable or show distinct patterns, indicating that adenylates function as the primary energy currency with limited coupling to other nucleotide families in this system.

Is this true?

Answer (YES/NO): NO